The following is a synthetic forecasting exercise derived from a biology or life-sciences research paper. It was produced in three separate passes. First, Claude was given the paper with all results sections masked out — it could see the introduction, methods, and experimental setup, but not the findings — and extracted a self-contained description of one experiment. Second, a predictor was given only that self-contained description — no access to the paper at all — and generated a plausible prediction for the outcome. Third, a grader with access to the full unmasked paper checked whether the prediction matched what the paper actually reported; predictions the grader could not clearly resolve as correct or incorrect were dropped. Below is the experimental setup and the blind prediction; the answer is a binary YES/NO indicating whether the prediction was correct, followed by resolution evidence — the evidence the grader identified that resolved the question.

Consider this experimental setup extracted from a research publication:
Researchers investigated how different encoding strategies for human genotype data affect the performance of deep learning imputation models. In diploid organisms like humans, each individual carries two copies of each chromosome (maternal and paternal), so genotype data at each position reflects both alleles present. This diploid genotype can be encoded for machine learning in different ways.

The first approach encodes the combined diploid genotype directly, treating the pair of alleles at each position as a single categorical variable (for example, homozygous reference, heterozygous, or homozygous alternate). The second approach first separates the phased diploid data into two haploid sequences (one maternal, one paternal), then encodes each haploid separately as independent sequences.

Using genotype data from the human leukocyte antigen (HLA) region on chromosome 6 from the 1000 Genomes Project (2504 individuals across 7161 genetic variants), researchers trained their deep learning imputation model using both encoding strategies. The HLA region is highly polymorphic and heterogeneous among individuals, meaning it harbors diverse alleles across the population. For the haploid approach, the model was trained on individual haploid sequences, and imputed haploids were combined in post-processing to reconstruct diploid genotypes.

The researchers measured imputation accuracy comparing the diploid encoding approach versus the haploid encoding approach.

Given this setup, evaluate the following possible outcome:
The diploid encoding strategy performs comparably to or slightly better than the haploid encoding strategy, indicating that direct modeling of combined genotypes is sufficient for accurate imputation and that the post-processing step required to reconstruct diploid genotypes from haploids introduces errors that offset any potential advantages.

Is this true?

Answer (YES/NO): NO